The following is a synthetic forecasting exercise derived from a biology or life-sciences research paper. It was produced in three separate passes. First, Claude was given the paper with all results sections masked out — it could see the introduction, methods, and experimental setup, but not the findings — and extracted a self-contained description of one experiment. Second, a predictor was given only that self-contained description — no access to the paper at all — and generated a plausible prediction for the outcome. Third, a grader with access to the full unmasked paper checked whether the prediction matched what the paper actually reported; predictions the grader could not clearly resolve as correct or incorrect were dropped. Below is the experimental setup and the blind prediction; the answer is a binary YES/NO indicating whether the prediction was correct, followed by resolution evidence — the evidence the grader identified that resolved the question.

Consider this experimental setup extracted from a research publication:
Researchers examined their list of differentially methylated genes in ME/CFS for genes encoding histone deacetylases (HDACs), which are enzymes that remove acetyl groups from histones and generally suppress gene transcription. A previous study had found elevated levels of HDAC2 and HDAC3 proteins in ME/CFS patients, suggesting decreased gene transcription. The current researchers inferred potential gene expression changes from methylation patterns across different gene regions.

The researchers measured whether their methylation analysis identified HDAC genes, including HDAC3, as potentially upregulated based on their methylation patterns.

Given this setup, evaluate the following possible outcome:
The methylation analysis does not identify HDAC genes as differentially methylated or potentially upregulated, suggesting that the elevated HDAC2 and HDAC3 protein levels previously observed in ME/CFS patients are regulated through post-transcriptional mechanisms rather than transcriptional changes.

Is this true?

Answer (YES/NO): NO